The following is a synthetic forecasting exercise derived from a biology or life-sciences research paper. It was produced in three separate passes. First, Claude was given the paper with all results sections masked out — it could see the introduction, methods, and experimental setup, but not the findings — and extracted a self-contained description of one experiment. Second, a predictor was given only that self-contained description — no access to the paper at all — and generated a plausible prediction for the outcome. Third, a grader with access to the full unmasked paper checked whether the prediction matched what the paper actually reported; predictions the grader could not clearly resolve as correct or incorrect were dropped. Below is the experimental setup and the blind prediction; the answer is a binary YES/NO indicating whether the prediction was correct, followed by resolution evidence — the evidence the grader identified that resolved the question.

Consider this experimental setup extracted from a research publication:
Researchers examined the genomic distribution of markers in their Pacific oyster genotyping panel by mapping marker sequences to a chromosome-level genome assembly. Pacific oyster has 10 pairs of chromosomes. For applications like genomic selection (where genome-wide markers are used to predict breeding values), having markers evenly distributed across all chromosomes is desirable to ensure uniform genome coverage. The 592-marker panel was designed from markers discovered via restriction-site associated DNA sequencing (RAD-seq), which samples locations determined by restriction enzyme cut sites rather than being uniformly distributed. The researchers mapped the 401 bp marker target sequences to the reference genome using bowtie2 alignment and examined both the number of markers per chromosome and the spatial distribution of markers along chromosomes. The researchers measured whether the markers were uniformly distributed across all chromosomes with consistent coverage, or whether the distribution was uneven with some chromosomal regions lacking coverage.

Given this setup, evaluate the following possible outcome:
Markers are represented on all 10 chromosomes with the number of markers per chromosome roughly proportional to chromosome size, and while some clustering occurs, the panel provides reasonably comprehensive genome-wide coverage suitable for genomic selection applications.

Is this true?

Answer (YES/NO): NO